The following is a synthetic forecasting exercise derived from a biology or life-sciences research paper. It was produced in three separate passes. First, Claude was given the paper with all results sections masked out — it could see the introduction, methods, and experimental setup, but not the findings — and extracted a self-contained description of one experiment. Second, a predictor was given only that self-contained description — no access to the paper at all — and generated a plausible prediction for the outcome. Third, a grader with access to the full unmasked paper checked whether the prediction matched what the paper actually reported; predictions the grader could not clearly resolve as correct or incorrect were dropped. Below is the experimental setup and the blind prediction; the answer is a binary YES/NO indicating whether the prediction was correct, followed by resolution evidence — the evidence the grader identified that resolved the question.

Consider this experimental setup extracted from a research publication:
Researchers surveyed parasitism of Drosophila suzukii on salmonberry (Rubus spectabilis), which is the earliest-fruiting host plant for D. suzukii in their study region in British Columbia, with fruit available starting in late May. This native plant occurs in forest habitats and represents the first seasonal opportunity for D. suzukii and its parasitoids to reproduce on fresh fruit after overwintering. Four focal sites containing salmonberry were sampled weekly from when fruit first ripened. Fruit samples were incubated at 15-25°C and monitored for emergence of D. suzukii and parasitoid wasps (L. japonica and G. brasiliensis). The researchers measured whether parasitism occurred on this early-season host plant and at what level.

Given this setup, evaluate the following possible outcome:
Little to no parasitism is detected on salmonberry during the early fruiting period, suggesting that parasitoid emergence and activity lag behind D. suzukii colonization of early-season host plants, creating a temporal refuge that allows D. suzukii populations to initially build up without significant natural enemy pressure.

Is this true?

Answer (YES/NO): YES